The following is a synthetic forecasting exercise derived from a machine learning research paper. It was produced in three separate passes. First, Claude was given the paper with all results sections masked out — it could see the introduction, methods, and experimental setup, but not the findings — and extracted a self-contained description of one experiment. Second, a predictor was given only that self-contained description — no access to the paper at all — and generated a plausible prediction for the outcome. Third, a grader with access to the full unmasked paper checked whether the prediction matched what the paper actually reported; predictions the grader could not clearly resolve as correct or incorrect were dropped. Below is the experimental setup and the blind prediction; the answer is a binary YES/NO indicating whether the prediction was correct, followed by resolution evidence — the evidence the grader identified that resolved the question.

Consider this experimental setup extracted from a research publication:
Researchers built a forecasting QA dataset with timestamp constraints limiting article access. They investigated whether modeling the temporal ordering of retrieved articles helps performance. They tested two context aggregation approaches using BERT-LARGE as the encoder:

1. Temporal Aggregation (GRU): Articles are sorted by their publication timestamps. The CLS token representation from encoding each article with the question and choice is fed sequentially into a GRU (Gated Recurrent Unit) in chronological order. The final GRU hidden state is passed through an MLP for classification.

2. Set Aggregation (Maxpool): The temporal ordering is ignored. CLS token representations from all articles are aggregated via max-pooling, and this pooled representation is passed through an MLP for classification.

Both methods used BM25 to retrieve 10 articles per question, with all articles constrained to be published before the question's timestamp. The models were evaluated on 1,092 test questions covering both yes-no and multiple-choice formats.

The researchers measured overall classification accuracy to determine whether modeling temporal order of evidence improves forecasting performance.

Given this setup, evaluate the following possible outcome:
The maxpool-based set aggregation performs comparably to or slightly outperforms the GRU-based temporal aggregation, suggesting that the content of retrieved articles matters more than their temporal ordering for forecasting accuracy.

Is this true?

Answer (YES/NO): NO